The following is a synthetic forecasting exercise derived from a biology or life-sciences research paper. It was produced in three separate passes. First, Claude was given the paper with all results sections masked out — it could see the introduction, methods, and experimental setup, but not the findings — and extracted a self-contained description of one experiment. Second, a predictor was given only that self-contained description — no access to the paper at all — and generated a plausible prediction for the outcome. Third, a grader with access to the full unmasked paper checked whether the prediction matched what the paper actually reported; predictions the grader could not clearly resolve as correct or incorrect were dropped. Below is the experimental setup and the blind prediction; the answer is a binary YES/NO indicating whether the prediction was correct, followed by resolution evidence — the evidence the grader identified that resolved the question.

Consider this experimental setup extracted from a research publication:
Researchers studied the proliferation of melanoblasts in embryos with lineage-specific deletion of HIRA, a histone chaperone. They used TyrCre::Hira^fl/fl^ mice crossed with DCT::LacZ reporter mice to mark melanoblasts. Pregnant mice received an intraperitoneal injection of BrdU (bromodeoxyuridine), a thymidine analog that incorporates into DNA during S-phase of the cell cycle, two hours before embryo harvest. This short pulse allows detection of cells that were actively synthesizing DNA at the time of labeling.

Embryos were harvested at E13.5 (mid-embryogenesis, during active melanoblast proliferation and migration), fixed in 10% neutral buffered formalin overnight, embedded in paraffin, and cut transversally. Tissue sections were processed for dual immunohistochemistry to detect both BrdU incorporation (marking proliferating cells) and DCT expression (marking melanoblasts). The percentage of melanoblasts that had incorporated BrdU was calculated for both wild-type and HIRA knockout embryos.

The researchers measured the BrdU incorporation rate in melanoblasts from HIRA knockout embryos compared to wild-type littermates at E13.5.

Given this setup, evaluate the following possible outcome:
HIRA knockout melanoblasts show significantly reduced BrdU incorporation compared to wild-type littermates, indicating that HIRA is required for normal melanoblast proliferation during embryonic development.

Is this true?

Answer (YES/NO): NO